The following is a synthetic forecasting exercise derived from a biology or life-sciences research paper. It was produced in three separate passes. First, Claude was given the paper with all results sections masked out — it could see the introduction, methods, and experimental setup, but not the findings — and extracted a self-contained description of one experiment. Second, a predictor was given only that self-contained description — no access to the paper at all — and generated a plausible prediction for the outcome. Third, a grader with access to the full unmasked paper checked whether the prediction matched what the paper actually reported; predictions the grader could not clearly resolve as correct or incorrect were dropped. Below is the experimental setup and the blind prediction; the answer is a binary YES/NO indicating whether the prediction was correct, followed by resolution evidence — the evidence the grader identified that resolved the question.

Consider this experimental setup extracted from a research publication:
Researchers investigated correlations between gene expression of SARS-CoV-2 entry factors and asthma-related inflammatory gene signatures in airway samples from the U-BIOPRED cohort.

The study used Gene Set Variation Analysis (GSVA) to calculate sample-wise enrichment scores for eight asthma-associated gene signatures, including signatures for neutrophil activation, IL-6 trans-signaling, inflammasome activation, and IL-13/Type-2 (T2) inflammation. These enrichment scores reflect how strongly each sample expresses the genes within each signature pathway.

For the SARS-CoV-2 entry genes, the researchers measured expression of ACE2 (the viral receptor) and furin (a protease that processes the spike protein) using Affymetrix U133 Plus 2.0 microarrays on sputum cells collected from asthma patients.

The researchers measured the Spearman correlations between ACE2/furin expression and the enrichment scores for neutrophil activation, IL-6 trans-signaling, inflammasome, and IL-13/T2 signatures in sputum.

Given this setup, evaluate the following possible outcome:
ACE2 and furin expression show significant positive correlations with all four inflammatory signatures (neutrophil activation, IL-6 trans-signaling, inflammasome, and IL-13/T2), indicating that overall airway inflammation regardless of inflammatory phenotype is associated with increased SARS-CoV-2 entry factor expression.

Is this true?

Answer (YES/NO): NO